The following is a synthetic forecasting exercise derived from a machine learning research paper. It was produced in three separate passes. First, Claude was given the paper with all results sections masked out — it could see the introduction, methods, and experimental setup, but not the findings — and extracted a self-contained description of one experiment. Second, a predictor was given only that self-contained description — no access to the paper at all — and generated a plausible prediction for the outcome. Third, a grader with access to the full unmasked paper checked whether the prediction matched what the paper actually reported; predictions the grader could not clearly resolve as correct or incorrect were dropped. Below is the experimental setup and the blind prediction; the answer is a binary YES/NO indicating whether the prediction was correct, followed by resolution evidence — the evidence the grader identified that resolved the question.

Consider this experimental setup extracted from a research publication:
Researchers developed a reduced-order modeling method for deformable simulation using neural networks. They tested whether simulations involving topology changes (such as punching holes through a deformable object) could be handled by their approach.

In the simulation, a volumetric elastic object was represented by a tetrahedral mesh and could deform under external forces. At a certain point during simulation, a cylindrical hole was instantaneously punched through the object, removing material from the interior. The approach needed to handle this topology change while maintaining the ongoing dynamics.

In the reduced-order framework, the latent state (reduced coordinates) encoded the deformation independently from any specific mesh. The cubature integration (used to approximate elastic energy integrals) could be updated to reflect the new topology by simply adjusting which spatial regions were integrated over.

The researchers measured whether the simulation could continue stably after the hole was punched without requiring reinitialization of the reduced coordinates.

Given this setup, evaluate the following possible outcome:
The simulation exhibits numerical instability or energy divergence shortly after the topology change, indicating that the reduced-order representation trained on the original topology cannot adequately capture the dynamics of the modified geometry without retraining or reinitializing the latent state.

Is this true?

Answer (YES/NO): NO